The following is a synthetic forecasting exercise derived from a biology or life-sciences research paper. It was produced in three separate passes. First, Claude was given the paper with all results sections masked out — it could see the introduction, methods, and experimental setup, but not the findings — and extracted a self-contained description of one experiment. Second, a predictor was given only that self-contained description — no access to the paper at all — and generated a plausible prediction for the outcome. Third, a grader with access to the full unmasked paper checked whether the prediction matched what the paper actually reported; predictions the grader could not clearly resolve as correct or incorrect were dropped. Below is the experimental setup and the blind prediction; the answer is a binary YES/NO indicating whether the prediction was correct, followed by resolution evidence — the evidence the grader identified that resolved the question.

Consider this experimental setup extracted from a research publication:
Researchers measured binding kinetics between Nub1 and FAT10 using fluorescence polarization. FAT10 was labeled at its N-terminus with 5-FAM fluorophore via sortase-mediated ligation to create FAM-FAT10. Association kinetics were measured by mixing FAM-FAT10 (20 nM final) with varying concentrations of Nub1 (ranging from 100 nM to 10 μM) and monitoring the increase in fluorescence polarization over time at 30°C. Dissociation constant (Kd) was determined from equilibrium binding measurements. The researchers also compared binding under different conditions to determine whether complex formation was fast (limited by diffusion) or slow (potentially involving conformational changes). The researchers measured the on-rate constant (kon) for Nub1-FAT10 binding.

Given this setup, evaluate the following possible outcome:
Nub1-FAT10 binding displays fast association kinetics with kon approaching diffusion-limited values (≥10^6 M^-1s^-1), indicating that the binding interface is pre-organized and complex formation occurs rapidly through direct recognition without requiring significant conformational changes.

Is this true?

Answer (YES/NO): NO